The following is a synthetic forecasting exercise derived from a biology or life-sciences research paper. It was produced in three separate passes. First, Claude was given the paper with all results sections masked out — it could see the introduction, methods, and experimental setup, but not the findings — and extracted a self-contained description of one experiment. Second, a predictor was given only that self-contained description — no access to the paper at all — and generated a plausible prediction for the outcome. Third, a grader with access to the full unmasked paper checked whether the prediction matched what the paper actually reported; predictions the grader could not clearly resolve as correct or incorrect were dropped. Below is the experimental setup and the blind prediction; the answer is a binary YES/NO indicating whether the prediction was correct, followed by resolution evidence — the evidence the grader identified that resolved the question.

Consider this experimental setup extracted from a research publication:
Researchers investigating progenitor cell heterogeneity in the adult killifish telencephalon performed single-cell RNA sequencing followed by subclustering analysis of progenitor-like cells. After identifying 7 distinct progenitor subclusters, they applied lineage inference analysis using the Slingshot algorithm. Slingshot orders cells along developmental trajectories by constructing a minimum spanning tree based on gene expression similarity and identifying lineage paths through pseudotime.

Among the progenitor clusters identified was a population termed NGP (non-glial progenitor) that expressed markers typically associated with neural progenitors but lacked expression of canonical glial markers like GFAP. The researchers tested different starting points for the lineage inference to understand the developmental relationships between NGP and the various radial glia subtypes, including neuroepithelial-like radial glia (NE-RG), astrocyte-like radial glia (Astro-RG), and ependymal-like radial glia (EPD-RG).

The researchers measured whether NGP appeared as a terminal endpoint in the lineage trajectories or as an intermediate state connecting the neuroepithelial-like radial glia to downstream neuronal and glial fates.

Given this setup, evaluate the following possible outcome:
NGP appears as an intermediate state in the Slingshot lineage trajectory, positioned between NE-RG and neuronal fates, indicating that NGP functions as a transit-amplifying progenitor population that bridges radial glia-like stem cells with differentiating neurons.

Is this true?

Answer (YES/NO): YES